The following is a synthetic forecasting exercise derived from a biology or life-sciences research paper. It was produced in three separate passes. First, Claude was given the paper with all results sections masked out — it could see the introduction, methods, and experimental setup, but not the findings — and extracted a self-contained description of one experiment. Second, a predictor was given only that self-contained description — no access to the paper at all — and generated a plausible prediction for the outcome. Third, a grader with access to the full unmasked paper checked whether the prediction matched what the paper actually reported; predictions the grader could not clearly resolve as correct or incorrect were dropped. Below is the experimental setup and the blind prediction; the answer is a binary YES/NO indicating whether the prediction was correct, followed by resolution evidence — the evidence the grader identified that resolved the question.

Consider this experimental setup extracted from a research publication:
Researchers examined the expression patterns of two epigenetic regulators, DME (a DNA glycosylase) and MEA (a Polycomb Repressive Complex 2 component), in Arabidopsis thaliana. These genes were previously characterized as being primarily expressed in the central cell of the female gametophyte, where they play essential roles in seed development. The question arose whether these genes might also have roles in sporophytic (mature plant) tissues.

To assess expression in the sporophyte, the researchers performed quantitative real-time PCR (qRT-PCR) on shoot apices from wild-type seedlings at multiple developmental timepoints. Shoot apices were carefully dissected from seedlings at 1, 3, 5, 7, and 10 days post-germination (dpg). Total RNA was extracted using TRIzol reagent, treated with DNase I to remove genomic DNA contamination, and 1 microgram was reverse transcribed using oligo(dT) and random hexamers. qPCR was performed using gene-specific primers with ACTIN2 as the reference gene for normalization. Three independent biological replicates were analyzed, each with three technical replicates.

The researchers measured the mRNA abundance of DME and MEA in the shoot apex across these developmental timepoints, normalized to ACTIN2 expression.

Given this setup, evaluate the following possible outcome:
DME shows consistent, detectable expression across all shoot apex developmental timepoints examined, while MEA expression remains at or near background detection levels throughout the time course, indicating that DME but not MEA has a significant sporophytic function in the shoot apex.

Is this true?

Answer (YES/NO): NO